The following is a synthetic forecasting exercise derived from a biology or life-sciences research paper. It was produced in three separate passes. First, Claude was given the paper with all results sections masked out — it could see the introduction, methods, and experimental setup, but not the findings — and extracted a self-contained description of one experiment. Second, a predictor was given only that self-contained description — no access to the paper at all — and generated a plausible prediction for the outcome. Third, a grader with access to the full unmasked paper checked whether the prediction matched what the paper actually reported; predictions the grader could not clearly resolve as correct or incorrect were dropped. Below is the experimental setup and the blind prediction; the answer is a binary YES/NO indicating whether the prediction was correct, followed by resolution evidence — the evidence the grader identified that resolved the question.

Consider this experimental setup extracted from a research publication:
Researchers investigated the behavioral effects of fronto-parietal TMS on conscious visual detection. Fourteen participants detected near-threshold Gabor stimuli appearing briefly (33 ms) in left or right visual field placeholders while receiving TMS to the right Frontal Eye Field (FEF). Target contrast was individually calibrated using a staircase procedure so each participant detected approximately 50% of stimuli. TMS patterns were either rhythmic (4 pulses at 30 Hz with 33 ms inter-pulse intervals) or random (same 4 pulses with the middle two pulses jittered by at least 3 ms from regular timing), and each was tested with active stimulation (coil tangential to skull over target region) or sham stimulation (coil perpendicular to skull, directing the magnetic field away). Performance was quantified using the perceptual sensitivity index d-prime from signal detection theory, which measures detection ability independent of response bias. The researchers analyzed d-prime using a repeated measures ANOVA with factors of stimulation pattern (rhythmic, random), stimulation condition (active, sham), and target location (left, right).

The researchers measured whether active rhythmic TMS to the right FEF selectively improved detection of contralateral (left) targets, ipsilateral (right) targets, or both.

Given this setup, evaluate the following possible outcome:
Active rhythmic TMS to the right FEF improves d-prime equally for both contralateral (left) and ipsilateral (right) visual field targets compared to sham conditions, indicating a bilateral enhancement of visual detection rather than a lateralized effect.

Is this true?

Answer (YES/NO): NO